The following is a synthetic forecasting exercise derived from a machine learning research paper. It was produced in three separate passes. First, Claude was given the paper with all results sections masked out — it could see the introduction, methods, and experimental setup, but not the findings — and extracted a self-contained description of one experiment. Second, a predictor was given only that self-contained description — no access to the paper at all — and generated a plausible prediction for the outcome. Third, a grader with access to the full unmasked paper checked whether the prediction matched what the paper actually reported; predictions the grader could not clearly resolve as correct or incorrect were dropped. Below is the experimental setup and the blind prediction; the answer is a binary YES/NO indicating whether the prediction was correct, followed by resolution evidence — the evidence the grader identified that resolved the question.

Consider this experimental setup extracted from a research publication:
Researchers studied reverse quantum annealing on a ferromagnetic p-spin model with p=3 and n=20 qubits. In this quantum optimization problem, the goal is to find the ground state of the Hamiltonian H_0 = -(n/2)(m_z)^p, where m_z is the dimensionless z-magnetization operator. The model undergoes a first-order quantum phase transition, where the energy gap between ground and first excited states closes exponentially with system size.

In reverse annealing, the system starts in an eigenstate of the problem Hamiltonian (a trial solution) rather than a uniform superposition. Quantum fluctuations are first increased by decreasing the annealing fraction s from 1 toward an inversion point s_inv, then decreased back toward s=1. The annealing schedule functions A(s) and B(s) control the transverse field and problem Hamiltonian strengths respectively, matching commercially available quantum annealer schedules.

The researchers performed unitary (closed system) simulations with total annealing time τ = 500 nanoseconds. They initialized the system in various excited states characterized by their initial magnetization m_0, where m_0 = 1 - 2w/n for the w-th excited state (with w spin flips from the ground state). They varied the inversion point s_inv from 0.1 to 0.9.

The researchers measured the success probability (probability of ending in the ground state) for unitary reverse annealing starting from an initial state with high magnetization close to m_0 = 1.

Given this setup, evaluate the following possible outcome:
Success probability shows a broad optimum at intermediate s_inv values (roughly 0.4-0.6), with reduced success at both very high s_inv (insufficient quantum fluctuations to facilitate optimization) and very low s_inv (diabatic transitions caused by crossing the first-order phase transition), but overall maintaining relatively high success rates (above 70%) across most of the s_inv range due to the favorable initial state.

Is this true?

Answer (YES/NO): NO